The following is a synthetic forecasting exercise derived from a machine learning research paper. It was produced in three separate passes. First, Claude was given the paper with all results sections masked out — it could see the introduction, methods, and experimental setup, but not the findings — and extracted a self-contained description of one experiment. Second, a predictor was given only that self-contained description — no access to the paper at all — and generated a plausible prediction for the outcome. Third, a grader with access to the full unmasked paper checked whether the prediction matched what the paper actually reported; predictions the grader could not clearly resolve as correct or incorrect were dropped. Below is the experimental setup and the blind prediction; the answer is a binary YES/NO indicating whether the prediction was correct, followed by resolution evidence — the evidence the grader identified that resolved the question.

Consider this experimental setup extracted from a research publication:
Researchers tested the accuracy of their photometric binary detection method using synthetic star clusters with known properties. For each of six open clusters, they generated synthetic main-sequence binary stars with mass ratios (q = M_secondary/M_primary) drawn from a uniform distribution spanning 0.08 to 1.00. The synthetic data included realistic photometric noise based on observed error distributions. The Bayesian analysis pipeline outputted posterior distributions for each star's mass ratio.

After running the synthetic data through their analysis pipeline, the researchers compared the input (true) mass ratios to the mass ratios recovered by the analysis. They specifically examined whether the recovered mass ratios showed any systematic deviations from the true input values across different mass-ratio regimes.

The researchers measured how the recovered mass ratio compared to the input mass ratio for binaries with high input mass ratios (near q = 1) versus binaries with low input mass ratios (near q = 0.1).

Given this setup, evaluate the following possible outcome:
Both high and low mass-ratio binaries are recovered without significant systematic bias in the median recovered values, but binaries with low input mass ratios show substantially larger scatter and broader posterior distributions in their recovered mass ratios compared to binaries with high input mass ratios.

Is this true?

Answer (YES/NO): NO